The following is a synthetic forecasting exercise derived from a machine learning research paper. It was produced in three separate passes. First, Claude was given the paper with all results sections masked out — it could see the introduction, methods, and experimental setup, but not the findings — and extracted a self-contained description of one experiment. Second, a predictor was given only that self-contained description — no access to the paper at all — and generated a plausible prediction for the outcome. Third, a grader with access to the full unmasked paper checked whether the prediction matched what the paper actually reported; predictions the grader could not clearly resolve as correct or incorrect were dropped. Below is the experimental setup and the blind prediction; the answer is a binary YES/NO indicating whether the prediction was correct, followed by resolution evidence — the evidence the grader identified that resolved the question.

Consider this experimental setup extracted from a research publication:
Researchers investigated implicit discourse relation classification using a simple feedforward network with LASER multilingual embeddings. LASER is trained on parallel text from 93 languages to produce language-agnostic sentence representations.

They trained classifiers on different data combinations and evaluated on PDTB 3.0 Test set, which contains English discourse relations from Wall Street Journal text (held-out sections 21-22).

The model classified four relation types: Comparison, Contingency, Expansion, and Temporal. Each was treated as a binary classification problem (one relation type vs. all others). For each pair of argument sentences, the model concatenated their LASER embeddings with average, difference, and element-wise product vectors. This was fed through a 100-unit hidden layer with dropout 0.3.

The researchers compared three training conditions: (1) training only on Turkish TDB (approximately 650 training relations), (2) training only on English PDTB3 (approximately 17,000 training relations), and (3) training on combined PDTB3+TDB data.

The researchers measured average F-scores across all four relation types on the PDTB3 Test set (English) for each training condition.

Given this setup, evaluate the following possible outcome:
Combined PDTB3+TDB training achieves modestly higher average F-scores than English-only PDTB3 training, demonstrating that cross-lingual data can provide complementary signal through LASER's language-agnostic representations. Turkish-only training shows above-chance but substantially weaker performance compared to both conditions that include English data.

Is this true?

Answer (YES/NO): YES